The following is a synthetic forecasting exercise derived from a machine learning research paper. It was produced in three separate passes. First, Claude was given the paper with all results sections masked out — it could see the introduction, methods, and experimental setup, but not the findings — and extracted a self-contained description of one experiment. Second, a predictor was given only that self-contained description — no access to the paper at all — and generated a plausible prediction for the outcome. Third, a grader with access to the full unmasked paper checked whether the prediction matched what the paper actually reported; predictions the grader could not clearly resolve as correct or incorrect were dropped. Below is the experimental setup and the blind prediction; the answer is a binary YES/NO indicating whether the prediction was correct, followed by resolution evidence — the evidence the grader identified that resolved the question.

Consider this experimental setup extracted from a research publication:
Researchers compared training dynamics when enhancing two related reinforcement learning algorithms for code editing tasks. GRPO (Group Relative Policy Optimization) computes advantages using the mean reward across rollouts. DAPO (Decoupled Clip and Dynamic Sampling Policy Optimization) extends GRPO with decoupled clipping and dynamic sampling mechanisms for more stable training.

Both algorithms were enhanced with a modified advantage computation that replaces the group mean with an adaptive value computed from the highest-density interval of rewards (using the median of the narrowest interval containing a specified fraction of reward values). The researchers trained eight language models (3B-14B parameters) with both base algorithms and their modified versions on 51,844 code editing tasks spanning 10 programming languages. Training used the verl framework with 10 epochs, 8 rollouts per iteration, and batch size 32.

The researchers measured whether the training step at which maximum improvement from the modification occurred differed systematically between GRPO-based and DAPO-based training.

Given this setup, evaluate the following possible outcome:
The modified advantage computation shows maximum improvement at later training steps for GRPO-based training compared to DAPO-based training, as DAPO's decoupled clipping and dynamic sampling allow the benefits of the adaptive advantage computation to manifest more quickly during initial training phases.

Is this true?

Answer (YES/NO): YES